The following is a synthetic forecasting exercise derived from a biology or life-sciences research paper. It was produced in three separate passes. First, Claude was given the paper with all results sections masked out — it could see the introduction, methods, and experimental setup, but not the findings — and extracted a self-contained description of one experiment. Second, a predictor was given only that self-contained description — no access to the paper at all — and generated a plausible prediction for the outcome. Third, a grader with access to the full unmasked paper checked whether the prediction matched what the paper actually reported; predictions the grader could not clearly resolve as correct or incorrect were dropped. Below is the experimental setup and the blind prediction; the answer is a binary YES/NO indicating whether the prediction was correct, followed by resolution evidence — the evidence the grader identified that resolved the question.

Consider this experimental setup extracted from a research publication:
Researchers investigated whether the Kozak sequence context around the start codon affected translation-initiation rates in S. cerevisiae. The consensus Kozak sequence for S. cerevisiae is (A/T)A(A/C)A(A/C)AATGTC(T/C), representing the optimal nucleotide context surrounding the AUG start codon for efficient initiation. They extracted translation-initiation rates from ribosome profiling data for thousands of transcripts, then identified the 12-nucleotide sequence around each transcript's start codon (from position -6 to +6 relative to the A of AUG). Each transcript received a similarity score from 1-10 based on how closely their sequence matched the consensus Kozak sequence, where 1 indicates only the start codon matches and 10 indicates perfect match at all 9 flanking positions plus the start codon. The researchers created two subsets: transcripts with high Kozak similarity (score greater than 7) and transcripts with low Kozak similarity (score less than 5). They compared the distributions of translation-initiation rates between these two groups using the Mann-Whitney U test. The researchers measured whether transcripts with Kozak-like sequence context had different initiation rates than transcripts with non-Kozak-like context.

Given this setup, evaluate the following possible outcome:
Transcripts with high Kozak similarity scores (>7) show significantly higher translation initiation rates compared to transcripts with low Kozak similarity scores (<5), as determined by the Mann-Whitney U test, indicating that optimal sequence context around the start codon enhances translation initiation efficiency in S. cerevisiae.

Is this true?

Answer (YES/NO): YES